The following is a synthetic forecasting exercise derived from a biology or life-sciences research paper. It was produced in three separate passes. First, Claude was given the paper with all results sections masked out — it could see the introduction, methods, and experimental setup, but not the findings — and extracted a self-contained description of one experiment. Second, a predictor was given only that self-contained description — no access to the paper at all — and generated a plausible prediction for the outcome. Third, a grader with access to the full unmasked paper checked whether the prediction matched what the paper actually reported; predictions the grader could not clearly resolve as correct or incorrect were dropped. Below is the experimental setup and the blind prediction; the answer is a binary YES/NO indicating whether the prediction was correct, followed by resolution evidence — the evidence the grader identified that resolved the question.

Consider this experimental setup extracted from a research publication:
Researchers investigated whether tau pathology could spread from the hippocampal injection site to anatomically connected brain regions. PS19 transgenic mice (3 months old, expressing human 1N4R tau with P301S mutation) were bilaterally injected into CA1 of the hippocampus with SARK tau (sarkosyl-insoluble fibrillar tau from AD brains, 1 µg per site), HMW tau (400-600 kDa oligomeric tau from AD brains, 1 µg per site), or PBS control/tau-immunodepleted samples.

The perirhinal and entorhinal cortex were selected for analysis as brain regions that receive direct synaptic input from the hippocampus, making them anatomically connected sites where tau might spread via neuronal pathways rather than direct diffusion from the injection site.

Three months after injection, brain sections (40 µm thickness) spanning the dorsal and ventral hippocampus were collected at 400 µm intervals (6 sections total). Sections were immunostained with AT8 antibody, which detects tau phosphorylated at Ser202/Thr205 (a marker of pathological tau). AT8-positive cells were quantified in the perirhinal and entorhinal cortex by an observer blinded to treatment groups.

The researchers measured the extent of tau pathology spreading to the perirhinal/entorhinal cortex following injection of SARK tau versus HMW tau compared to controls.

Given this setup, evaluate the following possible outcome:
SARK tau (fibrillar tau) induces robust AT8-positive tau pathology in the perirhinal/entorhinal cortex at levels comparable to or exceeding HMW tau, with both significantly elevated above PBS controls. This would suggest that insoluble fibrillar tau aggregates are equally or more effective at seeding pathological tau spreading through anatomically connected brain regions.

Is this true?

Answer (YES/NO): NO